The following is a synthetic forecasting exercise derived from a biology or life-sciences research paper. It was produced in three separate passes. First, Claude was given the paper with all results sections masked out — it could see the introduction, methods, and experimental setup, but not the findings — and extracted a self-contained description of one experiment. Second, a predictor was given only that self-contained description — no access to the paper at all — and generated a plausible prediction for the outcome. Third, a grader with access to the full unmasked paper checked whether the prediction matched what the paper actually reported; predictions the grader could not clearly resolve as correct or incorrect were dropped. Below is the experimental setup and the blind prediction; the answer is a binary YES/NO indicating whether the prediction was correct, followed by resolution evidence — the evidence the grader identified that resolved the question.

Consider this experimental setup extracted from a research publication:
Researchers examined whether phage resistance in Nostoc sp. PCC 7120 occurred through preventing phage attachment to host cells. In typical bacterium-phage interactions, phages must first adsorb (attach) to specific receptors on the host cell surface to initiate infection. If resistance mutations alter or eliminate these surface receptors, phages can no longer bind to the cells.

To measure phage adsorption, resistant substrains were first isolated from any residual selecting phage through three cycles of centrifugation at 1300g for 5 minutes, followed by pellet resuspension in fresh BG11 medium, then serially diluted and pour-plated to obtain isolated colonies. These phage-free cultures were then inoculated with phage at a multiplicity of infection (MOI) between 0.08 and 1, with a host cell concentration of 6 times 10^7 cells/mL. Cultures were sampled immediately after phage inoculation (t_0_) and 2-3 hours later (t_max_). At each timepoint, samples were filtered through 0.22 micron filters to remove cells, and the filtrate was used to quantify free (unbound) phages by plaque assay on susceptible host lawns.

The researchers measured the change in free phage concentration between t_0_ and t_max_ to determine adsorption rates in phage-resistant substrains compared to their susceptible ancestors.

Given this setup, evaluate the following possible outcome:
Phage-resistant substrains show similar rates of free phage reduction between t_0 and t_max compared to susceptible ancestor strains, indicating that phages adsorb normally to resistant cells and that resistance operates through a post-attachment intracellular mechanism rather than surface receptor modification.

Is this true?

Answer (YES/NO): NO